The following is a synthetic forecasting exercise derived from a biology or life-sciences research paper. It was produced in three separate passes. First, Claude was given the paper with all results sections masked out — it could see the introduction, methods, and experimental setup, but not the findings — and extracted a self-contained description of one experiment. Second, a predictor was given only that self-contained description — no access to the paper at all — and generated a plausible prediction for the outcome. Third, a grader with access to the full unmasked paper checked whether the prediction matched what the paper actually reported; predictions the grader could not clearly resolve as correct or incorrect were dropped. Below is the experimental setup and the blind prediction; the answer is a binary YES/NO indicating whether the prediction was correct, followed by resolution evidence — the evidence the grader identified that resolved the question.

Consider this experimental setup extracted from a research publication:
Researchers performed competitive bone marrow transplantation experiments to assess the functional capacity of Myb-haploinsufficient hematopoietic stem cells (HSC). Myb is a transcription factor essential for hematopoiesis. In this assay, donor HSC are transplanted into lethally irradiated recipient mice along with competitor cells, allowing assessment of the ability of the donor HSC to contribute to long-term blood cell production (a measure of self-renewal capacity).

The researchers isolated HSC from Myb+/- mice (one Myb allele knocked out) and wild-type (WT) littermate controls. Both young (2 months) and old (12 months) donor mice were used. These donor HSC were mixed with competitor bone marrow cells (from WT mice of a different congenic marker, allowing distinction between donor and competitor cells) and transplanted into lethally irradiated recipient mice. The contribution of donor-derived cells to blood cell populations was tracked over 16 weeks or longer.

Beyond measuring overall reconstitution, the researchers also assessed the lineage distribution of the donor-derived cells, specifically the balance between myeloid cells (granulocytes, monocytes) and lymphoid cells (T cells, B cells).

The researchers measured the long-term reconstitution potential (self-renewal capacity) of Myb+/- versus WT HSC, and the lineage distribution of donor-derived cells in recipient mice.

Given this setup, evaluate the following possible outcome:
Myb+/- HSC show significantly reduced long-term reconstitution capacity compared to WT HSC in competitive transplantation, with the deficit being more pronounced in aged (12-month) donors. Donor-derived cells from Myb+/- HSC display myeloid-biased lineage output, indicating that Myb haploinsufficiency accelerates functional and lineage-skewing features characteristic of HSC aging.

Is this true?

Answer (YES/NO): YES